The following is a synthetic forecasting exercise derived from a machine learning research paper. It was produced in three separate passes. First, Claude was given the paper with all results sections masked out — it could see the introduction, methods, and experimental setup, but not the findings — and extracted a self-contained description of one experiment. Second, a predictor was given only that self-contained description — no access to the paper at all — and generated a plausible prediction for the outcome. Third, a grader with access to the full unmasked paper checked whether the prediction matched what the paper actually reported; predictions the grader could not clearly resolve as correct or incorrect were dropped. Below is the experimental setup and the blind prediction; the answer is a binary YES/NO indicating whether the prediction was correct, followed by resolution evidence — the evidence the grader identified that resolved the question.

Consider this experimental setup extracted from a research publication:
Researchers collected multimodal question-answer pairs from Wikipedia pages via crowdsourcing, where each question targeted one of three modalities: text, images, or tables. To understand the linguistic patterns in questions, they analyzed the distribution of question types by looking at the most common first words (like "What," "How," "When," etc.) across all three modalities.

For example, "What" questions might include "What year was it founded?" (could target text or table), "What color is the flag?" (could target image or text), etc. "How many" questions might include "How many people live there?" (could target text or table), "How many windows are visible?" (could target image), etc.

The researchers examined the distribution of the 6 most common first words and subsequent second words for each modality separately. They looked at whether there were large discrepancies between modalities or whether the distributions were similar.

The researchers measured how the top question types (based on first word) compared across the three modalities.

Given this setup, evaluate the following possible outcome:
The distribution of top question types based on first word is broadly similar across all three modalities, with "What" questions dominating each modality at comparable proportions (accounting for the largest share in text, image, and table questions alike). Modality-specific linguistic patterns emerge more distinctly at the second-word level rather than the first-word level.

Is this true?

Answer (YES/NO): YES